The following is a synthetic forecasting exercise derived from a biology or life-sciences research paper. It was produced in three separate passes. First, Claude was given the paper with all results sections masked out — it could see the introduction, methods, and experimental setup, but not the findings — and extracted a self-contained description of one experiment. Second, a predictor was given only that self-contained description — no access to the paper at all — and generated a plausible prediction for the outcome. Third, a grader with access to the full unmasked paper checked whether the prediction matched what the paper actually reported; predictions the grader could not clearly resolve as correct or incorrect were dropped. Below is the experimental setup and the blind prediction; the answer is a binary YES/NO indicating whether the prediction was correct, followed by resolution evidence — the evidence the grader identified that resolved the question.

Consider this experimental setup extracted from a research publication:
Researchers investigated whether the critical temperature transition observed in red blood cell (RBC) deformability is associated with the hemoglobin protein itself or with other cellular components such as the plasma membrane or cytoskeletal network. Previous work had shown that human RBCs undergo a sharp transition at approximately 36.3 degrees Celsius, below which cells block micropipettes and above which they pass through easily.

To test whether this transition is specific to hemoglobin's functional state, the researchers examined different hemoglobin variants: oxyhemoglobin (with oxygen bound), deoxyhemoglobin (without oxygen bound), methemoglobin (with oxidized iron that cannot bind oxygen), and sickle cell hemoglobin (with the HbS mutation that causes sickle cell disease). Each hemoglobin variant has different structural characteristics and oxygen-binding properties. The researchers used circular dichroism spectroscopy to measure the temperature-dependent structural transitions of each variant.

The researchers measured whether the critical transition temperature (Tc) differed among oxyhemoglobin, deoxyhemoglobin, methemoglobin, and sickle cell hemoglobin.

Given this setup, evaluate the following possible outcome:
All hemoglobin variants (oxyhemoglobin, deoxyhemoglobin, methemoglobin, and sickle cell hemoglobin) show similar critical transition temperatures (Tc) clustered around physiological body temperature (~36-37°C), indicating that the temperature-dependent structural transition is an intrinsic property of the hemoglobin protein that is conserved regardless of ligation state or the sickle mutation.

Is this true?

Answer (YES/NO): YES